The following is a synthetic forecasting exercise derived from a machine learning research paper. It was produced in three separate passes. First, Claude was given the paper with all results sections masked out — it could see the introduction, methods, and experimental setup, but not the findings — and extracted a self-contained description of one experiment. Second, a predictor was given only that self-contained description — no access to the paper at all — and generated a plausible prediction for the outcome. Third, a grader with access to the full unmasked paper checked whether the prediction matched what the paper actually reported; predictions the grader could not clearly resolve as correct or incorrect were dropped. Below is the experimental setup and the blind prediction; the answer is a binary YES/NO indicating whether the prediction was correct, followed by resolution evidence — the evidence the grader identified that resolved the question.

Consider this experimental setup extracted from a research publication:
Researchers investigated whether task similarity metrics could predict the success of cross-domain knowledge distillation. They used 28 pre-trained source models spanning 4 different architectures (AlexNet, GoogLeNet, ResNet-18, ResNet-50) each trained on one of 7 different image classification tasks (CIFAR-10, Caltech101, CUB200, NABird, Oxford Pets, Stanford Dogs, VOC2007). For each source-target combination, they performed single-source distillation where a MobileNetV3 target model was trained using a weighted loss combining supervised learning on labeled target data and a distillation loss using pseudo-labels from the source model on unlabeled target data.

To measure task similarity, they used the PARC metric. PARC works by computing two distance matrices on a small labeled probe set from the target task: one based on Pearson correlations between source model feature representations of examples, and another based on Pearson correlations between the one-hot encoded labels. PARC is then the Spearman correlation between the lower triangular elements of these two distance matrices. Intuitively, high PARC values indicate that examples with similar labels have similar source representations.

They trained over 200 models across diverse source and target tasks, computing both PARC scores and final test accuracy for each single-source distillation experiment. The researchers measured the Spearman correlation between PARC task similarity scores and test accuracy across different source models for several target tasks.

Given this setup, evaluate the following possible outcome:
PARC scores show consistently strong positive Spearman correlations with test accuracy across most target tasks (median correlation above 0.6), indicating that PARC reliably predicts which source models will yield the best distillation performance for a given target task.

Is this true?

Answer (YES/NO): NO